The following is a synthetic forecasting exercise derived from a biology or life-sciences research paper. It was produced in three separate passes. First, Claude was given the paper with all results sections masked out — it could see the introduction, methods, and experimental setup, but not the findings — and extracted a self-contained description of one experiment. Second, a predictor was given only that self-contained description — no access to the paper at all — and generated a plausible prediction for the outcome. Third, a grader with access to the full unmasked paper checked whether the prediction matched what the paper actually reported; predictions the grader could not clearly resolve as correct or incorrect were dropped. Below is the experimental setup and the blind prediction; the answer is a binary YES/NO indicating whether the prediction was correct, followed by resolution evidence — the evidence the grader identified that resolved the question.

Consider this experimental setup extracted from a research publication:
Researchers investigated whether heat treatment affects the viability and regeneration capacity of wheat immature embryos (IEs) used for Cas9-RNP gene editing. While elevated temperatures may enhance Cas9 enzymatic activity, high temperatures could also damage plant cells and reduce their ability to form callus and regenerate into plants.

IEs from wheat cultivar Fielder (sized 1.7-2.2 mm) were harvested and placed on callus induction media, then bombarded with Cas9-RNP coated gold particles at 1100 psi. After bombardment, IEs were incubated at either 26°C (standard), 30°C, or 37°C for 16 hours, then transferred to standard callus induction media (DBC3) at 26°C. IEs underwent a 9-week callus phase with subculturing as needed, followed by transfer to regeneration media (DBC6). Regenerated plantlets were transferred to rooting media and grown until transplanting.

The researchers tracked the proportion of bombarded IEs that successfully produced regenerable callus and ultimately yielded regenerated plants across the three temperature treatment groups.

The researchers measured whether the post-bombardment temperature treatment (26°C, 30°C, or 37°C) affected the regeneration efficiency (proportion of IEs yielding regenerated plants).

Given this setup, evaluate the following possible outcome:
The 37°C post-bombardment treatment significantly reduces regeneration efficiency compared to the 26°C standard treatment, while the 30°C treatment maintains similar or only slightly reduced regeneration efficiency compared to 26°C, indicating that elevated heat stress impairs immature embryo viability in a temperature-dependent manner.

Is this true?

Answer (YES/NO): NO